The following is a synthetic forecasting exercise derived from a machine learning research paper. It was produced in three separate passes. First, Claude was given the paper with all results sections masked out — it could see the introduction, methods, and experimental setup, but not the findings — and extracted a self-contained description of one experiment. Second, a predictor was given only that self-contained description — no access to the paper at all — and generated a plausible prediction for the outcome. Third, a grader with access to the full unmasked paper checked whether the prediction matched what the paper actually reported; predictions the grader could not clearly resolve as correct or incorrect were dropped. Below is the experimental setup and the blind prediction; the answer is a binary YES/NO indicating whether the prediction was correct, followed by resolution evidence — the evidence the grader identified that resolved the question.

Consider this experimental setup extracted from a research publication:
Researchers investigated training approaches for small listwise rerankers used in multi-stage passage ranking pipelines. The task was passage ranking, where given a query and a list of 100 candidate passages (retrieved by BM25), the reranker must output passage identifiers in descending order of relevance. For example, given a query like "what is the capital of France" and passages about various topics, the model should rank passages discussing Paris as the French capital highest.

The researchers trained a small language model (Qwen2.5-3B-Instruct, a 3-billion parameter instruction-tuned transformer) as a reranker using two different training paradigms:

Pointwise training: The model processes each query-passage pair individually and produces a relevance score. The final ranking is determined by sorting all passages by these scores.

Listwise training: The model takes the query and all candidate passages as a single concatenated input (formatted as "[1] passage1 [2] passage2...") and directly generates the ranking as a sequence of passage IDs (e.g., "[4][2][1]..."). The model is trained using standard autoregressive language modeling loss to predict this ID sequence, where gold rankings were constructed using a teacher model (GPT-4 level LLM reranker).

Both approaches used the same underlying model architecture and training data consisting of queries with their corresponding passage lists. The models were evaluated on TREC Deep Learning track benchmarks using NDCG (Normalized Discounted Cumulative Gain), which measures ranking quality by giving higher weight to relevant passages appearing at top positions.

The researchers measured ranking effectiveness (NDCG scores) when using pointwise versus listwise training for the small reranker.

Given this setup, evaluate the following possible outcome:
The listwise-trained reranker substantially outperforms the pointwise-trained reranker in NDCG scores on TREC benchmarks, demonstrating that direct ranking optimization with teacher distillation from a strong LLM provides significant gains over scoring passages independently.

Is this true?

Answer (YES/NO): NO